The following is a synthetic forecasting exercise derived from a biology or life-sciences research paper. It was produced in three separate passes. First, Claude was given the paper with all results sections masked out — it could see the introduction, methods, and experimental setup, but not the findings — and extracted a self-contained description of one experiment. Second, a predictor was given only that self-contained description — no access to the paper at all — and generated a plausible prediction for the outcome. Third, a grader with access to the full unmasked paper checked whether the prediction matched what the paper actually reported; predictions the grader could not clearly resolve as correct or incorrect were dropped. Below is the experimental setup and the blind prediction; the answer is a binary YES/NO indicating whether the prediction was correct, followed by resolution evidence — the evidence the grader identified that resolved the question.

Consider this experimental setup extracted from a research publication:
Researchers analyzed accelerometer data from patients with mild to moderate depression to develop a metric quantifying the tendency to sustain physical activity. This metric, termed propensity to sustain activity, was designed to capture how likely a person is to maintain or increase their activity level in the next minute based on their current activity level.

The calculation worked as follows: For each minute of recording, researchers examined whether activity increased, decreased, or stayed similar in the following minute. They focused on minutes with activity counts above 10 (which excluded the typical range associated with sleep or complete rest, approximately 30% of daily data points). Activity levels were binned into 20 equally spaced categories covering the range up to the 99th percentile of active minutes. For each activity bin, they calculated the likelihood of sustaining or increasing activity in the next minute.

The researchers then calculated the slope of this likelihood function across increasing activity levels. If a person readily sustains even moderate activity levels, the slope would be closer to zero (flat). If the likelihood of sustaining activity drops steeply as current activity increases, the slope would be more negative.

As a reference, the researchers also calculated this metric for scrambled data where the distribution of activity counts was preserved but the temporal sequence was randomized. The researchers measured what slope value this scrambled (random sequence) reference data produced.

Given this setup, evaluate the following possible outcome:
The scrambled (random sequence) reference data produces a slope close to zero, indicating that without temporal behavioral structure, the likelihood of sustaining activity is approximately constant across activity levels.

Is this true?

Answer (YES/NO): NO